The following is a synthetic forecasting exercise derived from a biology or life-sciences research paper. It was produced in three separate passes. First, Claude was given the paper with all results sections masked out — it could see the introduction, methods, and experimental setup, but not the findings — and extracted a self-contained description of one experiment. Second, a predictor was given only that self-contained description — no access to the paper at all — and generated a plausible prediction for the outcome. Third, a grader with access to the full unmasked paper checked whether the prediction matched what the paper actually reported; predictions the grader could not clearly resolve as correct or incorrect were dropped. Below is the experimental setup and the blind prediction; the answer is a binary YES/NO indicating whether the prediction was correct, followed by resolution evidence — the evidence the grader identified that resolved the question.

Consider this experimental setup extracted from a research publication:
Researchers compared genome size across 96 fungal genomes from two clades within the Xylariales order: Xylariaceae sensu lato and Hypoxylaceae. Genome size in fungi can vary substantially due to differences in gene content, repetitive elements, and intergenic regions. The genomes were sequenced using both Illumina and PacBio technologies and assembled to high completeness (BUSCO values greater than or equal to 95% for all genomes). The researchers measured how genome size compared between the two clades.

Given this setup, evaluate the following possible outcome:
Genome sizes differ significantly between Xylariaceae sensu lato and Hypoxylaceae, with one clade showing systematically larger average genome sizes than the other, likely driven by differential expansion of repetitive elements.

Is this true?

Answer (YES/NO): YES